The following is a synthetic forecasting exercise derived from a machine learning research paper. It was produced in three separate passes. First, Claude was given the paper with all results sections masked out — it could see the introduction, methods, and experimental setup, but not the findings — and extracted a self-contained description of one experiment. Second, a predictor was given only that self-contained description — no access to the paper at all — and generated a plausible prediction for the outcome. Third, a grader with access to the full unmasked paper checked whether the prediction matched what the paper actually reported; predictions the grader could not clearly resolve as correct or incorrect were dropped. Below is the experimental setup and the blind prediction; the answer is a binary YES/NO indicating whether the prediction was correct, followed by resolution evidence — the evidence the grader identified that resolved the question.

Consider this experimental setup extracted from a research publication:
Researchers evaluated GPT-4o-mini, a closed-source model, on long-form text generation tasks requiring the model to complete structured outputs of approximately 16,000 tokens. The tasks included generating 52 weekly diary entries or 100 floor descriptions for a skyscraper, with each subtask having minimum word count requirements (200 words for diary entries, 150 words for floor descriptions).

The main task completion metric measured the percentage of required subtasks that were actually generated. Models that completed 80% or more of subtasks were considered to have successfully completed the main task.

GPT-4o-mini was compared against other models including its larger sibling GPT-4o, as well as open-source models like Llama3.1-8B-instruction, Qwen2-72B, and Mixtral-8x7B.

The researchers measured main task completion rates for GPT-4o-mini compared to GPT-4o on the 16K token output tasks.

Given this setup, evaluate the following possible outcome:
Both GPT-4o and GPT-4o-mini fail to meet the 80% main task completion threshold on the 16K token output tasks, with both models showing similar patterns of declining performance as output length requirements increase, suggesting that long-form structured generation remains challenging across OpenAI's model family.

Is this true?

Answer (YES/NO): NO